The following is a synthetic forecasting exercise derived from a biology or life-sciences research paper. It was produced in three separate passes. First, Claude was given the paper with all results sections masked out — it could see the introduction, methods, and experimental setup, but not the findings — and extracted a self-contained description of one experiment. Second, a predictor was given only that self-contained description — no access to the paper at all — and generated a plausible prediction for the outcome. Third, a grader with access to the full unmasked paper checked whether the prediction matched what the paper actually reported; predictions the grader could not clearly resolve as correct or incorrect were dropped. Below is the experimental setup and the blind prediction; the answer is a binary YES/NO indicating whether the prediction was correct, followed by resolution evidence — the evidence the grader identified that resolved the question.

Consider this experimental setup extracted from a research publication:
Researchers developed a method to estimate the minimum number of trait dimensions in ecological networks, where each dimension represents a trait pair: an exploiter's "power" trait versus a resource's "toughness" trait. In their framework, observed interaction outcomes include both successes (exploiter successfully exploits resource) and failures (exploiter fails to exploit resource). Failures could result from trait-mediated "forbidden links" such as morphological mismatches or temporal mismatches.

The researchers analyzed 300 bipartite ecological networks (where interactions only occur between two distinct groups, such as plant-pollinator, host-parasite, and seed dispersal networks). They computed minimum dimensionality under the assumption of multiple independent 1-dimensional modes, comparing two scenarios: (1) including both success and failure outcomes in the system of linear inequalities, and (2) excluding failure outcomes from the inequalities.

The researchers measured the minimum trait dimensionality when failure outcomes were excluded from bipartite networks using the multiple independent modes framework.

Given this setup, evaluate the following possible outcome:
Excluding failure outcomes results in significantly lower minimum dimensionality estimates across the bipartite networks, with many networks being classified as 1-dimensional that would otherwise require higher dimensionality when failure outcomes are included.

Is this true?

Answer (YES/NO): YES